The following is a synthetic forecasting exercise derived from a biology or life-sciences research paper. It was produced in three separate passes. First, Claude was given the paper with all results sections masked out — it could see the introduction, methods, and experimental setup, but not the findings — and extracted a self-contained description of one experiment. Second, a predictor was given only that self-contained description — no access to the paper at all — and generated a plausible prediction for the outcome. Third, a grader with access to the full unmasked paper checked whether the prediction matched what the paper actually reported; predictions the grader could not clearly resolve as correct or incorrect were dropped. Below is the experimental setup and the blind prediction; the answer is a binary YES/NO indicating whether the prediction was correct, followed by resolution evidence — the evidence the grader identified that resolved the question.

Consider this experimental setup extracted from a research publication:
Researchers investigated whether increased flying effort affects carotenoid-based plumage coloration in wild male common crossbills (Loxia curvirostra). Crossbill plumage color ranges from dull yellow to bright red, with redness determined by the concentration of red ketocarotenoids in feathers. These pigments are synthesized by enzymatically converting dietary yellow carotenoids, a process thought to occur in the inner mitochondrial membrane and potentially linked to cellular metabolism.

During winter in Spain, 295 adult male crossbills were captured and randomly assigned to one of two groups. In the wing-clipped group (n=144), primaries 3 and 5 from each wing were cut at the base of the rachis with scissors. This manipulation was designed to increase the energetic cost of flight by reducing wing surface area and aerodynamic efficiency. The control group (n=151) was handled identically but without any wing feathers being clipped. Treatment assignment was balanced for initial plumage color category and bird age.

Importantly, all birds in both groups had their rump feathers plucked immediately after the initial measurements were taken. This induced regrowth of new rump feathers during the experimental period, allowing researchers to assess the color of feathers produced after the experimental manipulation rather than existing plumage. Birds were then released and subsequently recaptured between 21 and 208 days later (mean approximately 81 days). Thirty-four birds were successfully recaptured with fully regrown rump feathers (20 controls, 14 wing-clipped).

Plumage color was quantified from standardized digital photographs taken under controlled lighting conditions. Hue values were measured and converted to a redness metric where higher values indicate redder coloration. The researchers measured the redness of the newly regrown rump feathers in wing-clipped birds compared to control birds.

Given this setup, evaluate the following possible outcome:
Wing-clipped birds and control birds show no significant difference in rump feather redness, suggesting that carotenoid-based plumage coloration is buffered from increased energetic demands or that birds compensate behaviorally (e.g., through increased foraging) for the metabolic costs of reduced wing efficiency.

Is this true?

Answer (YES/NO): NO